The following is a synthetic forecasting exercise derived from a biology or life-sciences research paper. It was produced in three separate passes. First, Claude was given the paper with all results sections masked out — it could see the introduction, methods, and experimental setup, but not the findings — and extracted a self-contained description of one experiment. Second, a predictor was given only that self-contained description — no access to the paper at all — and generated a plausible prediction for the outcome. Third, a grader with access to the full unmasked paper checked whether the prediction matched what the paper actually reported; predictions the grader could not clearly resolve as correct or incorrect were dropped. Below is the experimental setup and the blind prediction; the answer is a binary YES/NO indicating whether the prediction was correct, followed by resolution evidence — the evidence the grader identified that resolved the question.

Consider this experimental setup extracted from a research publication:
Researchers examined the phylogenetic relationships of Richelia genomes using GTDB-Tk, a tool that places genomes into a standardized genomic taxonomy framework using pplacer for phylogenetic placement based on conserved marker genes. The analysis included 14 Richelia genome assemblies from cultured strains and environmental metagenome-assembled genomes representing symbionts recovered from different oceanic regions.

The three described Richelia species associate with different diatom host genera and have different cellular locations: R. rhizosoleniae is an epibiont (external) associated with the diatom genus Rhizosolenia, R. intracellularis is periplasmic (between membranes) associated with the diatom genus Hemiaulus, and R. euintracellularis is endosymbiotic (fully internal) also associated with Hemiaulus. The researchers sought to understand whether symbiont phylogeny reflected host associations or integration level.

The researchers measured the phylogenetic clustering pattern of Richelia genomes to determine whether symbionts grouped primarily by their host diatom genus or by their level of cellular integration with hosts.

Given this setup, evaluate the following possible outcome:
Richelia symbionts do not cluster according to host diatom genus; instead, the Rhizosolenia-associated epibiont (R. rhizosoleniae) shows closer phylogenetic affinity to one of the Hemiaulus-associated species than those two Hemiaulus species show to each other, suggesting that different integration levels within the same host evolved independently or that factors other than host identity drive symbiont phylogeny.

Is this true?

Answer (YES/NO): NO